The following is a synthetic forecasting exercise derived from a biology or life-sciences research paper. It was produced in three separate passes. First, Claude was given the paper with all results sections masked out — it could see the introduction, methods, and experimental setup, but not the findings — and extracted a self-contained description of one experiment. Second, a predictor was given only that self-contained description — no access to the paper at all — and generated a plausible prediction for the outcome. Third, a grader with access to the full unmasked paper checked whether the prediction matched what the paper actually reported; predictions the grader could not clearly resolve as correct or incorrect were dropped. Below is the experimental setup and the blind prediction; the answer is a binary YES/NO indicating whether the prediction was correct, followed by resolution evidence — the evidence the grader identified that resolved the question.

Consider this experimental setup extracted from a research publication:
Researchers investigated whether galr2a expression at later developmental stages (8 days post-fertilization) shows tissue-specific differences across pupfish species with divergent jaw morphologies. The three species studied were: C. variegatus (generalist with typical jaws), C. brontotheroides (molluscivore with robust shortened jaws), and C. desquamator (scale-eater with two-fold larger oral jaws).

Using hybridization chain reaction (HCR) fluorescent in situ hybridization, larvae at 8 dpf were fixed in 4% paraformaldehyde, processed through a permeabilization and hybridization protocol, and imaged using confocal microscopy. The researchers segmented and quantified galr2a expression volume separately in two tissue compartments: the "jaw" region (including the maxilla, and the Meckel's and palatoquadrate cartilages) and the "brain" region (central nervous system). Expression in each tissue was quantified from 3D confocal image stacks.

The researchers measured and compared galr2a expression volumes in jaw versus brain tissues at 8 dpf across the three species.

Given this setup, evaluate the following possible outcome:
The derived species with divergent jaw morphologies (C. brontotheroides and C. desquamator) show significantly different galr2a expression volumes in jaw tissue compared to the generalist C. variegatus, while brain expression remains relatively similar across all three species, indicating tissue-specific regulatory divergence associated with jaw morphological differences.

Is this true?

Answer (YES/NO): NO